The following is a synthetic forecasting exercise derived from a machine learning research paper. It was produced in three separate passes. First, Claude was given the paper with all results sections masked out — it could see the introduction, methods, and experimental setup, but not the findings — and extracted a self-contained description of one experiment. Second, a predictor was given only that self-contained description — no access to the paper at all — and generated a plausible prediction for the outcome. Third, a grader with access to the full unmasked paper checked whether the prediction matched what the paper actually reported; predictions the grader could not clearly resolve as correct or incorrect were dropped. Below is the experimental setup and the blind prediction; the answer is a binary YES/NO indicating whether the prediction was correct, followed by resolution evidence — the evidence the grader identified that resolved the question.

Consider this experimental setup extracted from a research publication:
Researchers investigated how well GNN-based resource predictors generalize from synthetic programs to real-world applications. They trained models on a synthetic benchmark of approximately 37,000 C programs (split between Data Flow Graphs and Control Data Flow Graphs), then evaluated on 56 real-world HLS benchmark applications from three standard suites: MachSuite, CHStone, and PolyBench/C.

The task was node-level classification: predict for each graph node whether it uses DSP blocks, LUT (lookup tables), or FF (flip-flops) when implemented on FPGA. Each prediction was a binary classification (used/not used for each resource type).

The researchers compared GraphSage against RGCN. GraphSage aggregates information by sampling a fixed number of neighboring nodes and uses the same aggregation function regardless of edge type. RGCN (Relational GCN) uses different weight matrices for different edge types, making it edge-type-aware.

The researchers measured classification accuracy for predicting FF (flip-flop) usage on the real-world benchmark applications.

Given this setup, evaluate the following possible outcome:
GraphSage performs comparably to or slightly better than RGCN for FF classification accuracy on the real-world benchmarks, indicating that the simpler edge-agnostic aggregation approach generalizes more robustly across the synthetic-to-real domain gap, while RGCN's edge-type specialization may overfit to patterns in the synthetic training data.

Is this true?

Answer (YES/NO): NO